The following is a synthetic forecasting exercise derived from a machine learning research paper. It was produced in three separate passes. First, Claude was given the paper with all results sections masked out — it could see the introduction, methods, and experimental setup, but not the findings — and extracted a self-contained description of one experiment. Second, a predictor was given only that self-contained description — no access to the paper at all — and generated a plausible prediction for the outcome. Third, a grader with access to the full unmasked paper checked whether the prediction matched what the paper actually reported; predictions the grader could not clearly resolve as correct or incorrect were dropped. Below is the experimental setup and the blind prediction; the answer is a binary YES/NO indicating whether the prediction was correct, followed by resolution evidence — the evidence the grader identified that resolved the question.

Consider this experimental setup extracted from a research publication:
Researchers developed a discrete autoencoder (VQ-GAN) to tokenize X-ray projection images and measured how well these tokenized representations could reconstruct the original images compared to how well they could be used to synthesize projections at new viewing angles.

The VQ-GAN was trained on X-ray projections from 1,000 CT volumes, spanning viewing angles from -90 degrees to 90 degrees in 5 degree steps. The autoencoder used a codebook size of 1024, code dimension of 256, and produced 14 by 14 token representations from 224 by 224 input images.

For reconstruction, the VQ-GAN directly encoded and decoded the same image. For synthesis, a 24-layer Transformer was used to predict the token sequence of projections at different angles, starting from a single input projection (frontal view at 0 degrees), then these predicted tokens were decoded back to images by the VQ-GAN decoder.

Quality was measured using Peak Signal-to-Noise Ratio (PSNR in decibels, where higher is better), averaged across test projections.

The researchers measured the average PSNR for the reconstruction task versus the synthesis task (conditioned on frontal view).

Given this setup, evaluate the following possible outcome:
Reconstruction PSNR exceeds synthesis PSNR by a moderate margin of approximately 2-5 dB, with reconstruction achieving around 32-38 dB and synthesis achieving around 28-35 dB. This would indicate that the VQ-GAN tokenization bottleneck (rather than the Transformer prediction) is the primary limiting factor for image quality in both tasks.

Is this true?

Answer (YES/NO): NO